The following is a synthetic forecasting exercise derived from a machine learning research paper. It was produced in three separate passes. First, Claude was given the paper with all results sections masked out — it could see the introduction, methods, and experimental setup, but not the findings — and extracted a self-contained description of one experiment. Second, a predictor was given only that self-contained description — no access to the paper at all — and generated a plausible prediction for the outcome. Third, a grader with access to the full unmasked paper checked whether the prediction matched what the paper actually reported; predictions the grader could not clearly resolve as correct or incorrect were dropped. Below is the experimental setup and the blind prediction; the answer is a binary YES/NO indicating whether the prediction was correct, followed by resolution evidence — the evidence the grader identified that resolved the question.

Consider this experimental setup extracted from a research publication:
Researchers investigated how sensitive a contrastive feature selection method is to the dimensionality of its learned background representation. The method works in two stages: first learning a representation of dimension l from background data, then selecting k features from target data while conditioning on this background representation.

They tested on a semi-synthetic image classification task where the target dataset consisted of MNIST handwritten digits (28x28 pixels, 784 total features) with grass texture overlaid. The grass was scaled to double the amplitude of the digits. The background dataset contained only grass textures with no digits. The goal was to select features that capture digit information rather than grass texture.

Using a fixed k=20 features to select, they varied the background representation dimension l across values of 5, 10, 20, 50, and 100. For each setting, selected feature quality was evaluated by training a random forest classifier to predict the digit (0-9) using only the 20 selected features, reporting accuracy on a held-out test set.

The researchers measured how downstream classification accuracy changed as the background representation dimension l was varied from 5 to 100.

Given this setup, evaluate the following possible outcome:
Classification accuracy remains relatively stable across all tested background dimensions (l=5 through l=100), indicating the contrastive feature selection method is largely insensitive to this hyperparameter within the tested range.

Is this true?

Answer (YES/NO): YES